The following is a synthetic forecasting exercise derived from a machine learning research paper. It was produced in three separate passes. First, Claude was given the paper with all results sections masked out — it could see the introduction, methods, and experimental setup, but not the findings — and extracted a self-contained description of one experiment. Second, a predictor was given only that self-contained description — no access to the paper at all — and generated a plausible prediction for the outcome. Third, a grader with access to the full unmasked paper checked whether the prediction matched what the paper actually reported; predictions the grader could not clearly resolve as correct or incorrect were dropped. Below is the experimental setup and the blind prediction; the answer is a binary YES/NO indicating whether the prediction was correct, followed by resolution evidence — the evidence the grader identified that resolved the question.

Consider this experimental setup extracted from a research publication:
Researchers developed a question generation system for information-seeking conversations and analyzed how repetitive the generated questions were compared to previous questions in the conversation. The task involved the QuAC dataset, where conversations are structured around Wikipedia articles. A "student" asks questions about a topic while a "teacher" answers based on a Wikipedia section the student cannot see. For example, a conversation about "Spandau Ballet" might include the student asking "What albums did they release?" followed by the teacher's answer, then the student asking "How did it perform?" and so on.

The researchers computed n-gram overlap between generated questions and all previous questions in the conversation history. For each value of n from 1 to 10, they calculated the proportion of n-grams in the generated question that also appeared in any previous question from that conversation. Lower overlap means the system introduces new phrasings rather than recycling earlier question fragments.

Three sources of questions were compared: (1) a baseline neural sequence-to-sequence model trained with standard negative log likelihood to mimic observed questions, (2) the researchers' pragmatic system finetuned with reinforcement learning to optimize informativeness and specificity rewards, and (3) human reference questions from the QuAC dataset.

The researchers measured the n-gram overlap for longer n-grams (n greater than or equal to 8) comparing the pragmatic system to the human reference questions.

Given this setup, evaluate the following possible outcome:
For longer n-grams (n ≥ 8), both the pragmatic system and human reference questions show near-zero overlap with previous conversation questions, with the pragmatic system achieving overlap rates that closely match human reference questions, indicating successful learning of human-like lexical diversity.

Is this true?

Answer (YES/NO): NO